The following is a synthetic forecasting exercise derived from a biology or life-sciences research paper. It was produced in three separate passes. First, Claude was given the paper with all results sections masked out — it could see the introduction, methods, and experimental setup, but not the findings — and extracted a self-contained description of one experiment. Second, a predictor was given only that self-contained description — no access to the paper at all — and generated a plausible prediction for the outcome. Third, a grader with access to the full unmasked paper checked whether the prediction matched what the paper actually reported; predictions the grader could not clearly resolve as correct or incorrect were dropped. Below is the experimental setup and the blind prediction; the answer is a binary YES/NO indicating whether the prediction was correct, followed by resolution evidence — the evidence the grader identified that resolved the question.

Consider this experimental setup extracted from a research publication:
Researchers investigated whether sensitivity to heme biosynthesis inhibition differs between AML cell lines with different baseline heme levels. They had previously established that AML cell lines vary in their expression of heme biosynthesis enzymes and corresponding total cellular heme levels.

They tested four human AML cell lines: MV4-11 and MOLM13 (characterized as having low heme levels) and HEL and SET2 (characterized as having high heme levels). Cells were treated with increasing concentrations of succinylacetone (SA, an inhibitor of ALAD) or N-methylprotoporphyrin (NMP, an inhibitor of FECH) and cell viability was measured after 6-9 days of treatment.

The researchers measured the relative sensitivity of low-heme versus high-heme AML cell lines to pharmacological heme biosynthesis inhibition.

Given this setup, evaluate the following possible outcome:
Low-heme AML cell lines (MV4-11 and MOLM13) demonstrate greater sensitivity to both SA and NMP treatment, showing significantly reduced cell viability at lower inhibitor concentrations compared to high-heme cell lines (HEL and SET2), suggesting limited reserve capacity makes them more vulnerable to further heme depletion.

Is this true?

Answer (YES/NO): YES